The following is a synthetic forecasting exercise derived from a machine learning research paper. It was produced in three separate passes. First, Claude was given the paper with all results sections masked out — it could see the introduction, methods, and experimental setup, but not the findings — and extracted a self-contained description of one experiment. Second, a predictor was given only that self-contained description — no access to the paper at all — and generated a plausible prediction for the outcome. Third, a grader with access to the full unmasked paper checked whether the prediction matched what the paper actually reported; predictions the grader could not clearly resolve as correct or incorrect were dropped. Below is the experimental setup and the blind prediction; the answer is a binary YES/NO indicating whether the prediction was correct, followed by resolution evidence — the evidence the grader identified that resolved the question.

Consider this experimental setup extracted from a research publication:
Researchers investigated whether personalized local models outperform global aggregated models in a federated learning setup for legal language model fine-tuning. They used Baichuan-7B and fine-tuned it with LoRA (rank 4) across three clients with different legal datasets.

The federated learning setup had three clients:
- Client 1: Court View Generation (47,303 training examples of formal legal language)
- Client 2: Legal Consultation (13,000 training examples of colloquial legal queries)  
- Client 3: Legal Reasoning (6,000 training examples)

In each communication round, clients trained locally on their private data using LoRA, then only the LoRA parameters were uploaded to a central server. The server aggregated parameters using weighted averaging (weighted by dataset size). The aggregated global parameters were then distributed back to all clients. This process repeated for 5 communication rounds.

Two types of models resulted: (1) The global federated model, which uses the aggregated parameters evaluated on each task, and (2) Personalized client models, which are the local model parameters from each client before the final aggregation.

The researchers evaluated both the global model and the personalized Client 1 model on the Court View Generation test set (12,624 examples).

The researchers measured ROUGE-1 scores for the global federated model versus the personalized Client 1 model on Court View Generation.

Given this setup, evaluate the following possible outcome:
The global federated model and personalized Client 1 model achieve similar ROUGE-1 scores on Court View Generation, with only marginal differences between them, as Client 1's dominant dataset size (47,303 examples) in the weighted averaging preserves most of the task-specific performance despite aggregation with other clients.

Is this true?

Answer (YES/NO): NO